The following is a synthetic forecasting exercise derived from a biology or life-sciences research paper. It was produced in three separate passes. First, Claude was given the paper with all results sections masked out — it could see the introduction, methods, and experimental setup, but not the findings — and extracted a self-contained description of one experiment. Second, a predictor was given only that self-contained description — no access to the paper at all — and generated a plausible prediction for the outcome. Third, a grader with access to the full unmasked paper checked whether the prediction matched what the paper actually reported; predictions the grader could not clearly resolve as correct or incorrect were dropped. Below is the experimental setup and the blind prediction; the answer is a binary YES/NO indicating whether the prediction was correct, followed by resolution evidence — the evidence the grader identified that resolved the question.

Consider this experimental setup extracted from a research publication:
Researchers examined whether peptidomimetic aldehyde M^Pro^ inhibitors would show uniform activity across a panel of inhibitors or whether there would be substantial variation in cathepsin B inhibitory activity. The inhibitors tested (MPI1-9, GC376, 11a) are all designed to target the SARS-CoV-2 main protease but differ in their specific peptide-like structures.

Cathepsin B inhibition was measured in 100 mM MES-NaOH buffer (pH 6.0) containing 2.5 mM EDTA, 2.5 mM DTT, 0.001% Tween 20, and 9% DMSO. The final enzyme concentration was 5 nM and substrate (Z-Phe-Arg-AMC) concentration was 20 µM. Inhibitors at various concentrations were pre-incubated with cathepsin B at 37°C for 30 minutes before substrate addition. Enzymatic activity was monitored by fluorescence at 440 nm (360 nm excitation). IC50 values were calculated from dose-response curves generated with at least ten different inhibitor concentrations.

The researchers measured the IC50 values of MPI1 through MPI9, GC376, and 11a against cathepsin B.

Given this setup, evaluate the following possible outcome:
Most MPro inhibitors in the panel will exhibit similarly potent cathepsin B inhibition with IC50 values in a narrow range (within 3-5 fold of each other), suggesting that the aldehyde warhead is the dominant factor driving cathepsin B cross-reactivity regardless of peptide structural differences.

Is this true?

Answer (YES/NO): NO